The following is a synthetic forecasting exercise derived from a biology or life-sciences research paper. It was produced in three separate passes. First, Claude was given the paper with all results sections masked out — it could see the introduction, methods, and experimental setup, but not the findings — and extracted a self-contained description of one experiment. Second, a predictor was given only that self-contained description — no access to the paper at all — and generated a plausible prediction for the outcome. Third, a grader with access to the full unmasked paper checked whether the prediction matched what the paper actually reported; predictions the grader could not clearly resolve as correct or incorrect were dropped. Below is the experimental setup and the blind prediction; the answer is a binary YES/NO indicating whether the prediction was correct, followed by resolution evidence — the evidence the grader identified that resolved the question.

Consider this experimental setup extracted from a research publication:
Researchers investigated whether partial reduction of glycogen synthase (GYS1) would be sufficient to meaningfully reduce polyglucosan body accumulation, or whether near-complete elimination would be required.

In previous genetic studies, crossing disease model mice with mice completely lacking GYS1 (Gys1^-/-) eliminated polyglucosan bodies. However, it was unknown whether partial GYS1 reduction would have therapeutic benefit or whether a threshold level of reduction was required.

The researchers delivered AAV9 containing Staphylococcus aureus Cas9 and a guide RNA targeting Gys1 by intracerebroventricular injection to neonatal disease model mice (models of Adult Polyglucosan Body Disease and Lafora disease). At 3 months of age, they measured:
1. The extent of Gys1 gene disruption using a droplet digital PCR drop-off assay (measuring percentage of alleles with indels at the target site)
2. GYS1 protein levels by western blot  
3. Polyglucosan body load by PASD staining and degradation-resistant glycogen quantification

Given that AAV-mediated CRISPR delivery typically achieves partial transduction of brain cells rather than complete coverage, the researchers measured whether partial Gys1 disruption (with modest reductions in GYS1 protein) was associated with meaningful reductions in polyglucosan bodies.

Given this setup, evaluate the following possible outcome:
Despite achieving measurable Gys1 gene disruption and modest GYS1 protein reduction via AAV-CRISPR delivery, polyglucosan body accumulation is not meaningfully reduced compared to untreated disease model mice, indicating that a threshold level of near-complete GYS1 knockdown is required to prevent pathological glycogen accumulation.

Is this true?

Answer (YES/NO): NO